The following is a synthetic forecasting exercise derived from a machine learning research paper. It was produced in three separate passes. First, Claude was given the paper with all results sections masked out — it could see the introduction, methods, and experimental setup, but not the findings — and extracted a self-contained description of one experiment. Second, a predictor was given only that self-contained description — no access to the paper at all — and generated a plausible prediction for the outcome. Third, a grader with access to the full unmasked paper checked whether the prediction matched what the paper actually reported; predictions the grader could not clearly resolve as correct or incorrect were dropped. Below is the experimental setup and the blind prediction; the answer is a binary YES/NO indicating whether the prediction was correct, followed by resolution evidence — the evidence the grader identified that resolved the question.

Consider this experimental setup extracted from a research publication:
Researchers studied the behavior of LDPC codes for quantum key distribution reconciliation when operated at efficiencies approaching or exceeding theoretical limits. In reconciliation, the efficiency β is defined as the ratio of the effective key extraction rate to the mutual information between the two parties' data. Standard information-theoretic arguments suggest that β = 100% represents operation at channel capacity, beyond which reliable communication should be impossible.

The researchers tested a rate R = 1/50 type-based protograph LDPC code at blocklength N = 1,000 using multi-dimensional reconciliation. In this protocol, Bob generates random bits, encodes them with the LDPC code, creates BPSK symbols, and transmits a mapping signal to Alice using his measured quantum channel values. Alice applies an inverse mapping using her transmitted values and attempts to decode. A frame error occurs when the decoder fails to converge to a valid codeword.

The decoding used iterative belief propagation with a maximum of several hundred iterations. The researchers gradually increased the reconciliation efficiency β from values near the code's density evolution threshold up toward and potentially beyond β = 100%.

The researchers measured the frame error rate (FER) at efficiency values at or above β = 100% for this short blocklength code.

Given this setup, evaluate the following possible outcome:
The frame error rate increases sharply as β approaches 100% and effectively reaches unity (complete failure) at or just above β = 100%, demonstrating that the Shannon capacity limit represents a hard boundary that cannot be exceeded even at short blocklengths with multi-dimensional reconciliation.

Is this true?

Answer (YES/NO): NO